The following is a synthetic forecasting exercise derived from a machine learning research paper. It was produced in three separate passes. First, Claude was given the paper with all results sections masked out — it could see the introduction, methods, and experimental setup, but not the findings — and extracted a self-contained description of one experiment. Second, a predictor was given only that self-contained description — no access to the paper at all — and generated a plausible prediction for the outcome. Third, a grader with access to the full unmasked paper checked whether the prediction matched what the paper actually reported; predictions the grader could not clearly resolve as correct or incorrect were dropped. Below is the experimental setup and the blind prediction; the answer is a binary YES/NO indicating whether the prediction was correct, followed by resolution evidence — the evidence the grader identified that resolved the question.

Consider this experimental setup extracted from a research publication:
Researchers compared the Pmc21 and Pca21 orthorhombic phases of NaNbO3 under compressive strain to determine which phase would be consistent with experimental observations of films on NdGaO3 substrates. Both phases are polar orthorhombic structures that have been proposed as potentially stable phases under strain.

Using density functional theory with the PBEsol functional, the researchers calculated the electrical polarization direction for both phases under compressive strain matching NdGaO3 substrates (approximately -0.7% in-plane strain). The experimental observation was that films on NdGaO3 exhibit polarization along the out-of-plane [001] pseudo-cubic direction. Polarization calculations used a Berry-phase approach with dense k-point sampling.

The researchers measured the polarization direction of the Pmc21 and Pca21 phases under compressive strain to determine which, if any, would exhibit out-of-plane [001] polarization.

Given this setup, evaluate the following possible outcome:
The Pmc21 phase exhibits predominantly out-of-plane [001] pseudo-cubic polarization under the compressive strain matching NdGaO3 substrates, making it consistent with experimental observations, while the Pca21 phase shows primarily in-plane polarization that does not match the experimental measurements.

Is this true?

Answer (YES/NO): YES